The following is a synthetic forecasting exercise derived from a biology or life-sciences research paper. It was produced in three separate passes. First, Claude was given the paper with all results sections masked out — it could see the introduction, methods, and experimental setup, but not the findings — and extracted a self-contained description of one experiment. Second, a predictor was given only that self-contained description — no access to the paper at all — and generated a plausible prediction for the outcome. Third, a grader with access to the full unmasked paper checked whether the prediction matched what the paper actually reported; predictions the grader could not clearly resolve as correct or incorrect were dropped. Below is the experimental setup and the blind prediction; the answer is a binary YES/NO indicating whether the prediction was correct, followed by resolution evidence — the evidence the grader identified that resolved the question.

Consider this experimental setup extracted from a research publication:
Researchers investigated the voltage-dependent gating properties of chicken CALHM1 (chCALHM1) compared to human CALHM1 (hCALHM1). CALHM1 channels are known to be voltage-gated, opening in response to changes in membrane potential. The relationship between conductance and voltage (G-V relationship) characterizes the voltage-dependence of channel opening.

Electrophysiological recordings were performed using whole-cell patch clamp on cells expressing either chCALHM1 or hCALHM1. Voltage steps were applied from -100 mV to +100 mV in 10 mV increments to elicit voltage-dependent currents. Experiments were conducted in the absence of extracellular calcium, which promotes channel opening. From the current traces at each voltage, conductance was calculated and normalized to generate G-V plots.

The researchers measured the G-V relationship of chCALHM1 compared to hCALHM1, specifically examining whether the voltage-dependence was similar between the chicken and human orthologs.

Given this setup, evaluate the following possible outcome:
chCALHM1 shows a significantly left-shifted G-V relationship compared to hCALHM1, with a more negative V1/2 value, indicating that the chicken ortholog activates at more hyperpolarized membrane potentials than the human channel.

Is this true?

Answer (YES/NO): NO